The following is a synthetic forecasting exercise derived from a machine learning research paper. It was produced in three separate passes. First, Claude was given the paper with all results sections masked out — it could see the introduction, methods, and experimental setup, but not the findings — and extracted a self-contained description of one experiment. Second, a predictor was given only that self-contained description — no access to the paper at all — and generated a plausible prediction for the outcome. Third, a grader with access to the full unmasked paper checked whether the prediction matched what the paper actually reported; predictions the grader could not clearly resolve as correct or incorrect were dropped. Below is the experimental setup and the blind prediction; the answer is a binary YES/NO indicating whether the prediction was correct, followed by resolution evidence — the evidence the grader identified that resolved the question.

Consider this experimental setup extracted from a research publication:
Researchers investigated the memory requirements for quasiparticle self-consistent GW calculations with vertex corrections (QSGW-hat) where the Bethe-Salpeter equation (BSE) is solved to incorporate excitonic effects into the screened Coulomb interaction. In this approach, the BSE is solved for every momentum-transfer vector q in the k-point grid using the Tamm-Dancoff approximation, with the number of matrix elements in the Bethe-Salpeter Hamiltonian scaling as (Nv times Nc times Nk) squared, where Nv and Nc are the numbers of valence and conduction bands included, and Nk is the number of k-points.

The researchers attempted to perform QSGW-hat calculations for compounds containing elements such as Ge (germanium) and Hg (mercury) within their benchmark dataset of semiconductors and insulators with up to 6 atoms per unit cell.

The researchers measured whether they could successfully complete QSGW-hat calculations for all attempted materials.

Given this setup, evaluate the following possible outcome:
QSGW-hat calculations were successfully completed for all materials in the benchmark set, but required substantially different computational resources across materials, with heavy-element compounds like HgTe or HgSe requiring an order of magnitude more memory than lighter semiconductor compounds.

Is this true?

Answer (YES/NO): NO